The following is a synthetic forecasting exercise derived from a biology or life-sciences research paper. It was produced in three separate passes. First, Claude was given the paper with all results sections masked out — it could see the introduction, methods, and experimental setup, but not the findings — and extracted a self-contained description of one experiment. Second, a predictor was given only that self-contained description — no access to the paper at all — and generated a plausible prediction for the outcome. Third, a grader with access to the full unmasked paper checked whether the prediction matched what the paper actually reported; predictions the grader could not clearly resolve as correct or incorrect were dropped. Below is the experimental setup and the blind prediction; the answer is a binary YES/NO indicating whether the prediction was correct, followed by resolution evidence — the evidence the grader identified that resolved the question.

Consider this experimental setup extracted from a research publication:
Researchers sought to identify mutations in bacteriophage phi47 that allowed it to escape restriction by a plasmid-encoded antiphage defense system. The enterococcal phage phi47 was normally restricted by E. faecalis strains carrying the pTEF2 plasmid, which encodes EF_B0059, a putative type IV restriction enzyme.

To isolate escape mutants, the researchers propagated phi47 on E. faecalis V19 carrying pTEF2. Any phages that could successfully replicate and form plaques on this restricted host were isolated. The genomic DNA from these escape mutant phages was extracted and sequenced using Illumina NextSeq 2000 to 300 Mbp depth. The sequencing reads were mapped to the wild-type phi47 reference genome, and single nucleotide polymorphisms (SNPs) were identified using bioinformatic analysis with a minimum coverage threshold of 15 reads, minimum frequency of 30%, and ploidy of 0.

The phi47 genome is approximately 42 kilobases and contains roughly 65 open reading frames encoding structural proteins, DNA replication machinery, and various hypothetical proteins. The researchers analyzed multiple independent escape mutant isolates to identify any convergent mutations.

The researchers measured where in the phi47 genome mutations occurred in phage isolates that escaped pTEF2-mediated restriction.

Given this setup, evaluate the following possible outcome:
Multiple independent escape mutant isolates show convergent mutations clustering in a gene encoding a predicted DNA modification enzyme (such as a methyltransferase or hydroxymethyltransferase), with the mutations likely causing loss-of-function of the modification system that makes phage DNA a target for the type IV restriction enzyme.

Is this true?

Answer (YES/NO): NO